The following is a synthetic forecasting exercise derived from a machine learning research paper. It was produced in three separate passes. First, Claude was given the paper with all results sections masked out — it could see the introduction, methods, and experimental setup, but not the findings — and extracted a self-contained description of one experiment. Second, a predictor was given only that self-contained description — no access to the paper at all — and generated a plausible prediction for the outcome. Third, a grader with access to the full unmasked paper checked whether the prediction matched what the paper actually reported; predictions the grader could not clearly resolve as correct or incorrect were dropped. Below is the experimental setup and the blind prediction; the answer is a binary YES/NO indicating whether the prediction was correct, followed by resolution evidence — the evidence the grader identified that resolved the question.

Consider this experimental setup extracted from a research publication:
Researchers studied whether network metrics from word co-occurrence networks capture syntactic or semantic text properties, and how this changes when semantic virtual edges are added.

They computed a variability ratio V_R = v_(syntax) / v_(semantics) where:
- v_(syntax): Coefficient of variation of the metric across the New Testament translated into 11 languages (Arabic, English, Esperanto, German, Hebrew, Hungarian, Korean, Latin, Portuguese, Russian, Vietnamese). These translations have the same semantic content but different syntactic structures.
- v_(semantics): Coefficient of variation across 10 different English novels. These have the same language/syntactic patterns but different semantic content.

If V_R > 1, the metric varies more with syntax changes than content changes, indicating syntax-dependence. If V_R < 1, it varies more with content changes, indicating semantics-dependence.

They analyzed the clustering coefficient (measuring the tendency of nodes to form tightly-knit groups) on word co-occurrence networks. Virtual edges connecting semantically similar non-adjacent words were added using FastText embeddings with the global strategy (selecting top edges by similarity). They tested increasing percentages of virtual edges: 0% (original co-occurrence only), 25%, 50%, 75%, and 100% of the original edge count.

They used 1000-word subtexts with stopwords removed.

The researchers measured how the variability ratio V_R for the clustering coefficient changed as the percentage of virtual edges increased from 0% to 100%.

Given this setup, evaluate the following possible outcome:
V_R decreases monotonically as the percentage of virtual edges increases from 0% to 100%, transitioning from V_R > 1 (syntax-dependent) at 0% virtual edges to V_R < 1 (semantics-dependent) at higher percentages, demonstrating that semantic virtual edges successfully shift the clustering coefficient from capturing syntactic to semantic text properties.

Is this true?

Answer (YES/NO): NO